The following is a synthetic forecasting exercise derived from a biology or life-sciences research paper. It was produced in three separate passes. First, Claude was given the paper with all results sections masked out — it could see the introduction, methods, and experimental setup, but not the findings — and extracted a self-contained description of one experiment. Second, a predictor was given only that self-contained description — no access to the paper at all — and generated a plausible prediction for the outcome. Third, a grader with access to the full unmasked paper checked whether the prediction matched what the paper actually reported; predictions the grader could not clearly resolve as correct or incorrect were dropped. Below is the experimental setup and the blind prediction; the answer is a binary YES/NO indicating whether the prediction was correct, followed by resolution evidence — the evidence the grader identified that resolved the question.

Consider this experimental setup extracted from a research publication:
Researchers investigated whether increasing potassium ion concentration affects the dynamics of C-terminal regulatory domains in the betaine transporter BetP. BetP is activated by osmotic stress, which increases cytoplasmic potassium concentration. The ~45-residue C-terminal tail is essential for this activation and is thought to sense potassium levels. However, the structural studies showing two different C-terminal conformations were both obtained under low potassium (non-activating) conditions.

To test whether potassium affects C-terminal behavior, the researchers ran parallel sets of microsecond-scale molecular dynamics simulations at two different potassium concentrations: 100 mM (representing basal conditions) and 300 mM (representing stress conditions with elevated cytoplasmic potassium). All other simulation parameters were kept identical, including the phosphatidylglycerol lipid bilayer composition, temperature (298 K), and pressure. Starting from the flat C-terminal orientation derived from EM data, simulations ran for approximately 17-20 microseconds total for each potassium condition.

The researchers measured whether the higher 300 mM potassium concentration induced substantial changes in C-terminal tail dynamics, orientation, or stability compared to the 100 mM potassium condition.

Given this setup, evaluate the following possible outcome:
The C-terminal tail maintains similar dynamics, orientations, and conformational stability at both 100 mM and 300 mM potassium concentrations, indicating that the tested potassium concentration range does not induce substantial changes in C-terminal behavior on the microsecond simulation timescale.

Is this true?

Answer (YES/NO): YES